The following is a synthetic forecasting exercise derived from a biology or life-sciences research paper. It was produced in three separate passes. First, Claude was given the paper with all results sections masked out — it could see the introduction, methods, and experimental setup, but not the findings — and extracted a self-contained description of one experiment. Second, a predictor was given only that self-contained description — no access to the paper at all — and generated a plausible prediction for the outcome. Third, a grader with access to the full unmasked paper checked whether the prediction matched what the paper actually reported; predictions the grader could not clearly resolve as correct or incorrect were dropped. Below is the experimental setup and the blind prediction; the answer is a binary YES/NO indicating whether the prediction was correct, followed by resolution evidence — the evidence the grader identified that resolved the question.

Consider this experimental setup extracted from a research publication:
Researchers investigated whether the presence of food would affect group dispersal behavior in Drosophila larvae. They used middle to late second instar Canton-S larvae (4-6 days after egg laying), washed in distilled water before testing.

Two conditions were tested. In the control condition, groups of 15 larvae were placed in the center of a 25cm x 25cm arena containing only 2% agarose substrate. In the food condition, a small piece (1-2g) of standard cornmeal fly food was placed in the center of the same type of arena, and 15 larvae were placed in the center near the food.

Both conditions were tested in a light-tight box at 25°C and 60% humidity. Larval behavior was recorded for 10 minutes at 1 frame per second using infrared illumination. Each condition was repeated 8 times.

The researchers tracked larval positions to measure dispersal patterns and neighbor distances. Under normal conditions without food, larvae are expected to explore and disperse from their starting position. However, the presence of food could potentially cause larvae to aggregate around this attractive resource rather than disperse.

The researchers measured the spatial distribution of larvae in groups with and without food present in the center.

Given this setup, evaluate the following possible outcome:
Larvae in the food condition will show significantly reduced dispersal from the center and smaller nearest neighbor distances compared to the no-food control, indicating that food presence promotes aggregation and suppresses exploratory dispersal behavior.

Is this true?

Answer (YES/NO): YES